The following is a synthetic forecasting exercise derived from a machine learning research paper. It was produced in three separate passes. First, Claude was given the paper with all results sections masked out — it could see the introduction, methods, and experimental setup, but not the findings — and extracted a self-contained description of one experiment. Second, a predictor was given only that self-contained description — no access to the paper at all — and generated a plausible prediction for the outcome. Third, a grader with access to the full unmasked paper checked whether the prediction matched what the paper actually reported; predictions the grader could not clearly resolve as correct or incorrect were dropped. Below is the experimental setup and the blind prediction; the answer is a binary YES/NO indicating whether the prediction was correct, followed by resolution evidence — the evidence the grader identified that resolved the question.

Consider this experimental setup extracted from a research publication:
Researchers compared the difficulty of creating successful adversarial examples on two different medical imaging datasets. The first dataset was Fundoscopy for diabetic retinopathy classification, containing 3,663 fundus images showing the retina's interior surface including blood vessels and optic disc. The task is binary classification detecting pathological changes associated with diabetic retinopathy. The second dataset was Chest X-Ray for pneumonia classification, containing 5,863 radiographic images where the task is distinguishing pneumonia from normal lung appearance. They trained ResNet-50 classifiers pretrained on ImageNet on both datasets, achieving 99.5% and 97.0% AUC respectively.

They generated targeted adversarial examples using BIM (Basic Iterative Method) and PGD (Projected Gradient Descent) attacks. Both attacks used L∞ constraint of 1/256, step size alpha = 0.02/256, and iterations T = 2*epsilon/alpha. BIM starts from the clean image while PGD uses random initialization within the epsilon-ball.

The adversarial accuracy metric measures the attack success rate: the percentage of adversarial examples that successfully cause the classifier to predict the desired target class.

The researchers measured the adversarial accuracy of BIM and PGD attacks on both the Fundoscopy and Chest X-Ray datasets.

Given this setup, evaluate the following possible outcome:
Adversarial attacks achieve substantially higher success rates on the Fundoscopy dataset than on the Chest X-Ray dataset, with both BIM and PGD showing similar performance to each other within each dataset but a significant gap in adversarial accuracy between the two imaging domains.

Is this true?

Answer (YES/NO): YES